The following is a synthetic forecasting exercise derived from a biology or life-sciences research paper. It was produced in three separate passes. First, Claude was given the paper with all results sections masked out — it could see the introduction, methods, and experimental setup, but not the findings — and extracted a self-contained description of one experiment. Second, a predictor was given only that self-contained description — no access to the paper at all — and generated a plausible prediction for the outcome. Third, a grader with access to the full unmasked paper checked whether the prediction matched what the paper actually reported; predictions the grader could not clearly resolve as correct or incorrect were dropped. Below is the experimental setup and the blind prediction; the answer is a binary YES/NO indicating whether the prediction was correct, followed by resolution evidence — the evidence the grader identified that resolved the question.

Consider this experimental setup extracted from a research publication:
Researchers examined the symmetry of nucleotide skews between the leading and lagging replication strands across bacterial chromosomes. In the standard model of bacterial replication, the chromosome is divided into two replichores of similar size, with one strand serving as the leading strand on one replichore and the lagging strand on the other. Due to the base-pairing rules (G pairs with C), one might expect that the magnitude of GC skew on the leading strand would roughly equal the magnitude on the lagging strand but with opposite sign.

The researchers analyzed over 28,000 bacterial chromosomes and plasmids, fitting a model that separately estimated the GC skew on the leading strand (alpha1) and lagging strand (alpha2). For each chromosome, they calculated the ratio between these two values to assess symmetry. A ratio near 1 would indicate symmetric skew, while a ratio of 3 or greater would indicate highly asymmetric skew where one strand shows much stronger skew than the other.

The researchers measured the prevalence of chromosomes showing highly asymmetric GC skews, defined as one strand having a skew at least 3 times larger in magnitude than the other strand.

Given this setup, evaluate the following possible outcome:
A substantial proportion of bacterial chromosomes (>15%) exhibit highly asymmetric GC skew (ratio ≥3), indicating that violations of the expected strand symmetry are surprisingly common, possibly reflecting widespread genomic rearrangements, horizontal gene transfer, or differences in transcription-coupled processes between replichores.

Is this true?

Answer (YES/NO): NO